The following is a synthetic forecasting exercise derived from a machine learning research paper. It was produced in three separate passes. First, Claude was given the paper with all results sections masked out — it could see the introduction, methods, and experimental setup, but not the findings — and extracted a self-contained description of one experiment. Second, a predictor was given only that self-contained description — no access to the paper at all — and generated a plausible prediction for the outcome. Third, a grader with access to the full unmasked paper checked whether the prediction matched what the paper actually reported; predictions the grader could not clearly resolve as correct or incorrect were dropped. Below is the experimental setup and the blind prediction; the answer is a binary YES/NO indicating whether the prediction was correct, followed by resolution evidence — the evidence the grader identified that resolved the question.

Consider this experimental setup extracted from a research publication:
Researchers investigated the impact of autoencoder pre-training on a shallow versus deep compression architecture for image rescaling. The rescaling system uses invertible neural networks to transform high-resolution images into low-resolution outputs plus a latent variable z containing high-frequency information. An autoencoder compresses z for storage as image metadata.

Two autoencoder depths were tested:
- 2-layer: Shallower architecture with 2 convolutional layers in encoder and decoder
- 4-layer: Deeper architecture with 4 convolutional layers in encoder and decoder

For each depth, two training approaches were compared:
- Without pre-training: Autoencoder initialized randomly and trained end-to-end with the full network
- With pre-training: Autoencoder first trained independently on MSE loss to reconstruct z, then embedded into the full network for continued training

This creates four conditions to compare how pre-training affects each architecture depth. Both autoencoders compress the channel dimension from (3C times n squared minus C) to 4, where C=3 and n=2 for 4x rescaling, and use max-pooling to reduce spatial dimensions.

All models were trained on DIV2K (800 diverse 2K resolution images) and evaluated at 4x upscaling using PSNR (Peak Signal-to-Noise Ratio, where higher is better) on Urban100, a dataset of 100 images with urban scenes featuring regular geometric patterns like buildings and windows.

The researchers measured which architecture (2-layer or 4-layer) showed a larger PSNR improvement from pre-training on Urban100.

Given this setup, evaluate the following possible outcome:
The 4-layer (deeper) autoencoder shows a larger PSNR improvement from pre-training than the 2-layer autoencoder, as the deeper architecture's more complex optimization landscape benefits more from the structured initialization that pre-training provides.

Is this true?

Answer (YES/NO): YES